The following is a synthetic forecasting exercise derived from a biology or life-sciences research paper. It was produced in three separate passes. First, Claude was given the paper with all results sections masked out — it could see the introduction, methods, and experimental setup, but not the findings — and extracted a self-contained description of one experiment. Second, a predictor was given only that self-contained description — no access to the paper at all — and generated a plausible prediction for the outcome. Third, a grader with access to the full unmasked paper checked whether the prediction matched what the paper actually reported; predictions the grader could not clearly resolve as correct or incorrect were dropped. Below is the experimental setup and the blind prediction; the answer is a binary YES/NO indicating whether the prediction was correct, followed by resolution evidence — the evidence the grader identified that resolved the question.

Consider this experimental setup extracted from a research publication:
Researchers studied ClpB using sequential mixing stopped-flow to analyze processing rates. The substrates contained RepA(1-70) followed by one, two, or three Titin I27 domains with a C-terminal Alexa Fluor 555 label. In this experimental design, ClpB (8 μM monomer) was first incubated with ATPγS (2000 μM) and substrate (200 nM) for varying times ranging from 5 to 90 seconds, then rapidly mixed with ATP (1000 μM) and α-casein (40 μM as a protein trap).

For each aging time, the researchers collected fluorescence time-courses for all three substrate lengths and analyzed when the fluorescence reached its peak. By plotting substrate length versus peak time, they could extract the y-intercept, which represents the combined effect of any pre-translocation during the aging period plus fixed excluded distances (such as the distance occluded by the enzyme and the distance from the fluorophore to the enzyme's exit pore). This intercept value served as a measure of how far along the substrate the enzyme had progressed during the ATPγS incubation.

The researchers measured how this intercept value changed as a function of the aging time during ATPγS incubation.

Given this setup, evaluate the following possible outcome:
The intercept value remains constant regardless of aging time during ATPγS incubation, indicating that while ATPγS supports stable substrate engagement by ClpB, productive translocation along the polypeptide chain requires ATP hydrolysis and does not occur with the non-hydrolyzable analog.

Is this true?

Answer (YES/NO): NO